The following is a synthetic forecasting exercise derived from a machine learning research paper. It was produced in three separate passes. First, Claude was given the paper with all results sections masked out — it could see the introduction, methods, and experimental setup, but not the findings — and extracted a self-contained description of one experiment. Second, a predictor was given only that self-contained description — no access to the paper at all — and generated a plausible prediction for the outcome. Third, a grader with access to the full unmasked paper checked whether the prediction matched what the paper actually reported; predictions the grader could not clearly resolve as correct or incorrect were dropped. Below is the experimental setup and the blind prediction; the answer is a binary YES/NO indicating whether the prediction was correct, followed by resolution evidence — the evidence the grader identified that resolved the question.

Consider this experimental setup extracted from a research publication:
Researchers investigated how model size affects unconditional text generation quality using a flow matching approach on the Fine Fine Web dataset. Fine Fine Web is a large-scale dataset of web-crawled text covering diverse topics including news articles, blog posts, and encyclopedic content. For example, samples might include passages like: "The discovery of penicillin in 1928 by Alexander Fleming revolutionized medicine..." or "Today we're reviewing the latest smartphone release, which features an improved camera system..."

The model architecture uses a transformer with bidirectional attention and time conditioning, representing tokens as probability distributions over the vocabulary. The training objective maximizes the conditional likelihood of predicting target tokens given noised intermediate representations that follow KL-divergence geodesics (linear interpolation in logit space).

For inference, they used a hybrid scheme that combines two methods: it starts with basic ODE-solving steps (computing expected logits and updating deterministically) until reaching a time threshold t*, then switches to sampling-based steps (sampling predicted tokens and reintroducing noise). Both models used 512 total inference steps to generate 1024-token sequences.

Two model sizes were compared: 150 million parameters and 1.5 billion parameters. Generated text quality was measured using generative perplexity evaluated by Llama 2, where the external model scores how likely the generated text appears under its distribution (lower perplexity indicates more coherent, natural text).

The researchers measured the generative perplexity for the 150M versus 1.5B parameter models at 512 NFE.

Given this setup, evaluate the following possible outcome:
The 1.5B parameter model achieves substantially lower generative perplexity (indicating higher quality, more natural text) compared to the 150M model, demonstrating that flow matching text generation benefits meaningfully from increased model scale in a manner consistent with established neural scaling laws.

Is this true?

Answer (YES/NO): NO